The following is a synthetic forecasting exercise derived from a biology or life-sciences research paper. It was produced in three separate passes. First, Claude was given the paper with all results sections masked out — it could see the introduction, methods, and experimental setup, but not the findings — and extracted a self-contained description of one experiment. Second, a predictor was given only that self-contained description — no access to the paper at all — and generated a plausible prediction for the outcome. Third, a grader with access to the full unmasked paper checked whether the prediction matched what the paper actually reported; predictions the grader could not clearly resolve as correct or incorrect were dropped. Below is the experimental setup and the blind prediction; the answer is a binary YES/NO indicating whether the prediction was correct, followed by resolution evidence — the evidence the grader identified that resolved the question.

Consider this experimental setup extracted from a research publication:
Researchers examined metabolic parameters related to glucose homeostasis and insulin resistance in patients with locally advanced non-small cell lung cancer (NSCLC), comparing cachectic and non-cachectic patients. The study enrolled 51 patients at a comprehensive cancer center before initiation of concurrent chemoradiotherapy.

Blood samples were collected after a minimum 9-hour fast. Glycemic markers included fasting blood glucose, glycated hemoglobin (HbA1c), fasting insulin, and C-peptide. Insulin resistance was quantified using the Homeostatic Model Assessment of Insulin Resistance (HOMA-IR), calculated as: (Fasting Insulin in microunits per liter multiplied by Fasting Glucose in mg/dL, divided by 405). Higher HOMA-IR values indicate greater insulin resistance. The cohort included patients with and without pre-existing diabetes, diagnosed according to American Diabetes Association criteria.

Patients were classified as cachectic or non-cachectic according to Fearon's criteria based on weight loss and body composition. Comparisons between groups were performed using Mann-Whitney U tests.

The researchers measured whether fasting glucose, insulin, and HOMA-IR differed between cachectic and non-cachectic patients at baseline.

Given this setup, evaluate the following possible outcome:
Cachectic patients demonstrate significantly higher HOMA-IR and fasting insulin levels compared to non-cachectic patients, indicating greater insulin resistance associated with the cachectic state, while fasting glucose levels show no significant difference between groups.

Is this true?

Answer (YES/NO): NO